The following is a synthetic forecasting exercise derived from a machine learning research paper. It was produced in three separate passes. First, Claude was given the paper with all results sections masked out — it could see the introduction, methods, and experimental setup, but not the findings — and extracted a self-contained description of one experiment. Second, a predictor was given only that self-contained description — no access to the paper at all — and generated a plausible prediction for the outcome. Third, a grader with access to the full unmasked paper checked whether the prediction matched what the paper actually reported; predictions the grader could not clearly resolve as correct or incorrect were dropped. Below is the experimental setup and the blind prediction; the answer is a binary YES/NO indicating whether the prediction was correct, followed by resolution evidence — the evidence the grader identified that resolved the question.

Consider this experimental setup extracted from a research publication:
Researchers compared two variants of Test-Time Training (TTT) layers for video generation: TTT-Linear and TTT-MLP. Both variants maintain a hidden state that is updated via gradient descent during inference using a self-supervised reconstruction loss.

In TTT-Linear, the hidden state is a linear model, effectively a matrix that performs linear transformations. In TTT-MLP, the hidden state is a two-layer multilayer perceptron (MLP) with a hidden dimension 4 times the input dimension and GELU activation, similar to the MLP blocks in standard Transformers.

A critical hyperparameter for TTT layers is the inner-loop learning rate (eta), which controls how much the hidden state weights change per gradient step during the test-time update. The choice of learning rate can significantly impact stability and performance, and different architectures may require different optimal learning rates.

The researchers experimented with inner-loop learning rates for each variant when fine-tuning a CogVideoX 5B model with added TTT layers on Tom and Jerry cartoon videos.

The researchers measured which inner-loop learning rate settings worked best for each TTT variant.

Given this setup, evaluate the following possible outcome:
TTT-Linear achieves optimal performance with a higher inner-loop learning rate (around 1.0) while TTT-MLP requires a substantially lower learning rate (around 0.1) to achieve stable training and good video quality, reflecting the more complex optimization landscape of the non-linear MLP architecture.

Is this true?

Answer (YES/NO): YES